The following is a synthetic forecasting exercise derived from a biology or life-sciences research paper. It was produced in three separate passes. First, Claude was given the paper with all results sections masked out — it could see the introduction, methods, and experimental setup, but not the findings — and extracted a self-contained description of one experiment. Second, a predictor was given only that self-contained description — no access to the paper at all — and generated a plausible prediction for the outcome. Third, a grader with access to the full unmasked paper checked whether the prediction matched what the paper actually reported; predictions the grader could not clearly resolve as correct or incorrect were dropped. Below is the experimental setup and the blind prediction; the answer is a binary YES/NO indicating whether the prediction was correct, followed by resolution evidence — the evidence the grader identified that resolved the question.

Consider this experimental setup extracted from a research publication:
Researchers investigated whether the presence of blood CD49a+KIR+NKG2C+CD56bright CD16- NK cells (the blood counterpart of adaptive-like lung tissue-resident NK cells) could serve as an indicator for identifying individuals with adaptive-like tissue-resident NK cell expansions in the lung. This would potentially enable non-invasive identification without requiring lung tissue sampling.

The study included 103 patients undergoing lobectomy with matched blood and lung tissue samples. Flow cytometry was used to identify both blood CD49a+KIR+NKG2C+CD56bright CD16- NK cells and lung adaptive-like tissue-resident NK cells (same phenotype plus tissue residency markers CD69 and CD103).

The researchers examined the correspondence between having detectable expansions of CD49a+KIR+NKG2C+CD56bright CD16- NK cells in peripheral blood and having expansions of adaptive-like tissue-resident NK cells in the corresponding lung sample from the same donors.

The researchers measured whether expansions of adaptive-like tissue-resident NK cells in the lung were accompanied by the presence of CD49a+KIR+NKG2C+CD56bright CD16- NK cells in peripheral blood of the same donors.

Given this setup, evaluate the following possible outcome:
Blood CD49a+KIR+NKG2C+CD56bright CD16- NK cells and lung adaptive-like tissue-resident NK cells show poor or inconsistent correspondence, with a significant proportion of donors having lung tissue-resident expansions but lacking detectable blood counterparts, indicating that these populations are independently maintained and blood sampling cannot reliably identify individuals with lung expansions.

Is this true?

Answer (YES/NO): NO